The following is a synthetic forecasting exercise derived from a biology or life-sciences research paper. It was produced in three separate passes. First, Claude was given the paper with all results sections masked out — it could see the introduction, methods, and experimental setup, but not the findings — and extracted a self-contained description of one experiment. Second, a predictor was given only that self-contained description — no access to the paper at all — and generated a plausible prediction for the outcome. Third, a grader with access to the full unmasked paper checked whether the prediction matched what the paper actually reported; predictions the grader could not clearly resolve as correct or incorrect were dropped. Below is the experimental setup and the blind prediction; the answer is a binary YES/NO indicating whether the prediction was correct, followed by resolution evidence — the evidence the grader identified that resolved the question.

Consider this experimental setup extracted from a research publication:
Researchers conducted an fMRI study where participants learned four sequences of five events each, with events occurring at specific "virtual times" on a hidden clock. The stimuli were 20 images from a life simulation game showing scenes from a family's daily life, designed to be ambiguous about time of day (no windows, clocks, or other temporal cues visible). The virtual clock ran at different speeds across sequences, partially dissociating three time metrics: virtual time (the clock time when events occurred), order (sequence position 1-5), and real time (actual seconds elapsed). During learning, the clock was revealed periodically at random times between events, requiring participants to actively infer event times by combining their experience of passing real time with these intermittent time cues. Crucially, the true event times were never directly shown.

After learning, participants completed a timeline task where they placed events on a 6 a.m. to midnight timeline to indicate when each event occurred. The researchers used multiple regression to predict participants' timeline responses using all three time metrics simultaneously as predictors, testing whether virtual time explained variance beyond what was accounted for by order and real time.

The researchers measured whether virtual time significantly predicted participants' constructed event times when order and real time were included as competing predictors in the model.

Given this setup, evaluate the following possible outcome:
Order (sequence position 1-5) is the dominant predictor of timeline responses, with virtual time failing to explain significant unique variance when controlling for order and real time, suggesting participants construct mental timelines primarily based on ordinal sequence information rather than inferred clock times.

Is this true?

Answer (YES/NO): NO